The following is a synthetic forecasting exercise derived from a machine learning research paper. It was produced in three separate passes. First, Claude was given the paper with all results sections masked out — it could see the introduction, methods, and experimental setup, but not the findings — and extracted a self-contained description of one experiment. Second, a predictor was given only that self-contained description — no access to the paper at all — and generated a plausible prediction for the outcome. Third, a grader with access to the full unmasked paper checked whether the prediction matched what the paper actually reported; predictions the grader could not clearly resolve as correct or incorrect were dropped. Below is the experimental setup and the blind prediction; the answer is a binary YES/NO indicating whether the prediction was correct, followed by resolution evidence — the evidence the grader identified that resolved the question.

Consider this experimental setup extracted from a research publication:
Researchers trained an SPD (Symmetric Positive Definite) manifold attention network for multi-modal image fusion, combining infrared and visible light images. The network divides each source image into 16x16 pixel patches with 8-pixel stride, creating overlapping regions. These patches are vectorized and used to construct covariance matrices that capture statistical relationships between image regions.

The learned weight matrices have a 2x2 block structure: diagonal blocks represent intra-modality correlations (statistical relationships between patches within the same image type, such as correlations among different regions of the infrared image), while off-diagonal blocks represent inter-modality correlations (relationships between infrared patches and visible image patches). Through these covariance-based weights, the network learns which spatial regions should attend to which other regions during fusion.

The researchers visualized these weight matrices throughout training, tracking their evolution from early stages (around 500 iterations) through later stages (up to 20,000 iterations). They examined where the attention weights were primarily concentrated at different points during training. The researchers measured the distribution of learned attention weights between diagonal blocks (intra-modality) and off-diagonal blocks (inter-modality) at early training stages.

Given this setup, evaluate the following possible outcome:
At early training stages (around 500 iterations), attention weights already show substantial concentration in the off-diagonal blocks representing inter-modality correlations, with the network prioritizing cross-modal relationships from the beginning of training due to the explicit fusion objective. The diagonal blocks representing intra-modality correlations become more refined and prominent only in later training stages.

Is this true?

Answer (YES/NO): NO